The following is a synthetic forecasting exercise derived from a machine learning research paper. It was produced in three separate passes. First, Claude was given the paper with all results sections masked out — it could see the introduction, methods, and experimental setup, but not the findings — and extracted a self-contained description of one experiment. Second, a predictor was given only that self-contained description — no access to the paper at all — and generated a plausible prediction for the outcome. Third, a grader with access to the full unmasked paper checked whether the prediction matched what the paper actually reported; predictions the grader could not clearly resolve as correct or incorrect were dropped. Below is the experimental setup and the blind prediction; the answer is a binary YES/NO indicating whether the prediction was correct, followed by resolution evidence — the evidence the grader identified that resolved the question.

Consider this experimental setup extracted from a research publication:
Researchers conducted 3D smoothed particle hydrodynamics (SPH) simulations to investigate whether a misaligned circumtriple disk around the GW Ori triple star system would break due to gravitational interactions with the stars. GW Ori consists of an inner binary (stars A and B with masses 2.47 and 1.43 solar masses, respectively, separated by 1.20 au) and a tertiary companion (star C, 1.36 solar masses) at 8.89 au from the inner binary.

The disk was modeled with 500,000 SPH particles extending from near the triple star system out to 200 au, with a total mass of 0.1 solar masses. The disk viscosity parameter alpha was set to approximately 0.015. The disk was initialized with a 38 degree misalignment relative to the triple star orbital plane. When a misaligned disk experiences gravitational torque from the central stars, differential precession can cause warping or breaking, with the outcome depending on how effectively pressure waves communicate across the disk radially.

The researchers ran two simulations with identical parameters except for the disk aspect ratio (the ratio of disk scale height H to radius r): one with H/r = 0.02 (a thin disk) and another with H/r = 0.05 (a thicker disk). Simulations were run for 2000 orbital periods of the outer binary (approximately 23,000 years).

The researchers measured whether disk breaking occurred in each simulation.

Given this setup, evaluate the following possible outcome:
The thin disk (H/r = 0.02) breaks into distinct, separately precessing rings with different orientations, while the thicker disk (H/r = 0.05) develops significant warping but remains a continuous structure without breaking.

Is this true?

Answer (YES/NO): NO